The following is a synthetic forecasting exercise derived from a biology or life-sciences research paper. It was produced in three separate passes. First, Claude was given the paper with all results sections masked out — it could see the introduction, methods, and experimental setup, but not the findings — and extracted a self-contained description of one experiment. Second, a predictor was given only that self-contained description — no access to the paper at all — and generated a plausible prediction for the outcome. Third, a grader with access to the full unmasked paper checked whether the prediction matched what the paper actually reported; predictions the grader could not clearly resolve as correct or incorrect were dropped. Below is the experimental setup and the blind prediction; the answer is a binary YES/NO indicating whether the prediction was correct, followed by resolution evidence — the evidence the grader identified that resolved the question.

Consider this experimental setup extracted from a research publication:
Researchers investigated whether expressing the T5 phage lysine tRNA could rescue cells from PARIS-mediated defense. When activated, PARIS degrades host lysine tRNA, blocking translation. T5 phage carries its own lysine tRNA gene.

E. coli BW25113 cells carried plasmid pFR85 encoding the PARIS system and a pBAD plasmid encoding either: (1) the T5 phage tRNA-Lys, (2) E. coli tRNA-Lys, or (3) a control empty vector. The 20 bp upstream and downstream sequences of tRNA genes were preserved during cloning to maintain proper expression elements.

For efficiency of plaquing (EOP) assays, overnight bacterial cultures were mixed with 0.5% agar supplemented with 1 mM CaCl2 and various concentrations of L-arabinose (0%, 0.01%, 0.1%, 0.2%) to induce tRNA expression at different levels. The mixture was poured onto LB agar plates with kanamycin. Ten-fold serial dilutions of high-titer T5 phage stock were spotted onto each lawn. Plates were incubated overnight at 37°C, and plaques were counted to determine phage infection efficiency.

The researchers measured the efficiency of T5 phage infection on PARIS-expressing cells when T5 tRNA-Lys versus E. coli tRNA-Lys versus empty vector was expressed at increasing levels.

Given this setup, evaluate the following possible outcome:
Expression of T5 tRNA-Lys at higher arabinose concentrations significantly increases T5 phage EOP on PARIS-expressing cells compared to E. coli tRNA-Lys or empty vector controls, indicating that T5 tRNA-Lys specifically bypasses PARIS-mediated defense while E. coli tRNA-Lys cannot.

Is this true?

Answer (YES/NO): YES